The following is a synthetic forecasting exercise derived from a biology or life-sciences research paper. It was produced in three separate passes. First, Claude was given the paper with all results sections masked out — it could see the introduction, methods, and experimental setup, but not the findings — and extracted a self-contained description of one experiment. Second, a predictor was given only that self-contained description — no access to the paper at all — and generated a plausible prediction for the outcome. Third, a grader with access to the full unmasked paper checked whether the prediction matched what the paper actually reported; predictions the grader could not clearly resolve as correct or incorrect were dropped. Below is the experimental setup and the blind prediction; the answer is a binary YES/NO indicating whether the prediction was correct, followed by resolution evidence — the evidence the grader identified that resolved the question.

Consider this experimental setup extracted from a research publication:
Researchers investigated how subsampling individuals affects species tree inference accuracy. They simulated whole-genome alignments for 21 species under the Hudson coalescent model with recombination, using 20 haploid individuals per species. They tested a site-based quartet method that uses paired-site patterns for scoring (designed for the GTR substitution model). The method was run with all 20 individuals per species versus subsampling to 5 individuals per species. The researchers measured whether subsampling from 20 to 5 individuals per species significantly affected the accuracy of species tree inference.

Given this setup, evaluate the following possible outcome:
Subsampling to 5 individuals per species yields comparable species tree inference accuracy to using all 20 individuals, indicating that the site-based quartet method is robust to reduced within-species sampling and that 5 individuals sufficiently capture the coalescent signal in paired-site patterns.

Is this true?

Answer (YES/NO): NO